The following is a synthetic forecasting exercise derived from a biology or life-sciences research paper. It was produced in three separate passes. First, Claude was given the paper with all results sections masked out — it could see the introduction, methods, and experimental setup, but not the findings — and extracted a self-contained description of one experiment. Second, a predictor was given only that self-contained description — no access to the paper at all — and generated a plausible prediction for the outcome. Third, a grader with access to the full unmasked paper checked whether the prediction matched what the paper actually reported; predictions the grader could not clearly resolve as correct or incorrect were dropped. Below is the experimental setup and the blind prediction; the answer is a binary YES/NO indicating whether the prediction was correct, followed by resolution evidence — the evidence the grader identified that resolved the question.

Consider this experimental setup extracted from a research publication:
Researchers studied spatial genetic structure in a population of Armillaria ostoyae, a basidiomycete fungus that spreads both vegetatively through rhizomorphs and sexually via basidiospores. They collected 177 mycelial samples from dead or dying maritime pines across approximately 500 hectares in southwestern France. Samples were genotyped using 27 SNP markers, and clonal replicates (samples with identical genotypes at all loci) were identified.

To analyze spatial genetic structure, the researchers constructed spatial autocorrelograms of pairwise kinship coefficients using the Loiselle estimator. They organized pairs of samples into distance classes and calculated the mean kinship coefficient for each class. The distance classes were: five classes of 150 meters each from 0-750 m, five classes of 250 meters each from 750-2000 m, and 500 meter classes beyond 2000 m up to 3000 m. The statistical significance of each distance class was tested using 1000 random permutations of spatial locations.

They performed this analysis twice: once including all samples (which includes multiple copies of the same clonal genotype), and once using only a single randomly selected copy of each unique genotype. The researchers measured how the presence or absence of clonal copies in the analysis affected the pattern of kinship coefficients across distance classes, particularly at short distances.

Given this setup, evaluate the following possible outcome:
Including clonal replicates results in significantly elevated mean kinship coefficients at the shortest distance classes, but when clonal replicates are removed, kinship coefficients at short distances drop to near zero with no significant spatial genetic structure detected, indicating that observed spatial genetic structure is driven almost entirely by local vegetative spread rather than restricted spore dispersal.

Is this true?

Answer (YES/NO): NO